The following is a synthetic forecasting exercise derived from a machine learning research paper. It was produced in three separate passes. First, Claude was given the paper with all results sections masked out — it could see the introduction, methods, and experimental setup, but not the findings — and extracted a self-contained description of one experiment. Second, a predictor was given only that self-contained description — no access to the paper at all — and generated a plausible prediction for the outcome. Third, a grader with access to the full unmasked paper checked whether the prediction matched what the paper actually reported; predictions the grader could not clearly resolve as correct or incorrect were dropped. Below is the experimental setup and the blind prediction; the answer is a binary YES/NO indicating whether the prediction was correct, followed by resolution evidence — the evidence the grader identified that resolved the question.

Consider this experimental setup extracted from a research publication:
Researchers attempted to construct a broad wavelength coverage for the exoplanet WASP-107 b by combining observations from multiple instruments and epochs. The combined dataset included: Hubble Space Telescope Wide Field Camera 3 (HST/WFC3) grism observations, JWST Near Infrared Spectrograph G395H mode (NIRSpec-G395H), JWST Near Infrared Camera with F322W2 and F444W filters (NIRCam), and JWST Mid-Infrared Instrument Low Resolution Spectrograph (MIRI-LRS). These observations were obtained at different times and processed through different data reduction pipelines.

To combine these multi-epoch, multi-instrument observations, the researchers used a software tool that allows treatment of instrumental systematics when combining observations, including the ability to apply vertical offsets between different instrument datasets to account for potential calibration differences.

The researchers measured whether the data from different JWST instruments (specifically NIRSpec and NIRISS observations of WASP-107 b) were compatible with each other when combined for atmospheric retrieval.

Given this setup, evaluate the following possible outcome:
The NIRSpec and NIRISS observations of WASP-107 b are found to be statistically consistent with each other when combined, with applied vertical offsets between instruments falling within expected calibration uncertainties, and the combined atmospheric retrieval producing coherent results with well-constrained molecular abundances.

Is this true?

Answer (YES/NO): NO